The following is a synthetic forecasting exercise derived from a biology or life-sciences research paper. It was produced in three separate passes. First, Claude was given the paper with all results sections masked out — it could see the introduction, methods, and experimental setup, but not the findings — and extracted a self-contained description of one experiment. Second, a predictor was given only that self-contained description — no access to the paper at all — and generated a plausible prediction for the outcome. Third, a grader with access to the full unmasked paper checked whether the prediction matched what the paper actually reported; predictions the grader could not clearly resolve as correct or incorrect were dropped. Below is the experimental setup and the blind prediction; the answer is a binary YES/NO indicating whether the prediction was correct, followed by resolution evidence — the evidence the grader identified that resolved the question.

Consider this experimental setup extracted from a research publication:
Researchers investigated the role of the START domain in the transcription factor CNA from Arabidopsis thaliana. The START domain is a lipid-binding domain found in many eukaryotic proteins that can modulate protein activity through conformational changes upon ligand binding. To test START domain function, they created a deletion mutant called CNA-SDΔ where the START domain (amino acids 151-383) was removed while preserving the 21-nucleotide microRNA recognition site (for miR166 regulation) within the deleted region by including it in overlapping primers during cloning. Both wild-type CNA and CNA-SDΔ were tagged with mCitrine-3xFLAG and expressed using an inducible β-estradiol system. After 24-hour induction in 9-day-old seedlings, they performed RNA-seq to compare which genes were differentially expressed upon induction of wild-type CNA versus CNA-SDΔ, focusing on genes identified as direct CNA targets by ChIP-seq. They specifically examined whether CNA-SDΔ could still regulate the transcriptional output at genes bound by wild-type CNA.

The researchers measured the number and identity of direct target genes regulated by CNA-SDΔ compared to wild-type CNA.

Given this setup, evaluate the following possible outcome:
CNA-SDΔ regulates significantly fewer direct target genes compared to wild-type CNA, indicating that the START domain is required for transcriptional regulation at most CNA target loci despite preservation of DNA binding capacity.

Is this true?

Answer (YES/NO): YES